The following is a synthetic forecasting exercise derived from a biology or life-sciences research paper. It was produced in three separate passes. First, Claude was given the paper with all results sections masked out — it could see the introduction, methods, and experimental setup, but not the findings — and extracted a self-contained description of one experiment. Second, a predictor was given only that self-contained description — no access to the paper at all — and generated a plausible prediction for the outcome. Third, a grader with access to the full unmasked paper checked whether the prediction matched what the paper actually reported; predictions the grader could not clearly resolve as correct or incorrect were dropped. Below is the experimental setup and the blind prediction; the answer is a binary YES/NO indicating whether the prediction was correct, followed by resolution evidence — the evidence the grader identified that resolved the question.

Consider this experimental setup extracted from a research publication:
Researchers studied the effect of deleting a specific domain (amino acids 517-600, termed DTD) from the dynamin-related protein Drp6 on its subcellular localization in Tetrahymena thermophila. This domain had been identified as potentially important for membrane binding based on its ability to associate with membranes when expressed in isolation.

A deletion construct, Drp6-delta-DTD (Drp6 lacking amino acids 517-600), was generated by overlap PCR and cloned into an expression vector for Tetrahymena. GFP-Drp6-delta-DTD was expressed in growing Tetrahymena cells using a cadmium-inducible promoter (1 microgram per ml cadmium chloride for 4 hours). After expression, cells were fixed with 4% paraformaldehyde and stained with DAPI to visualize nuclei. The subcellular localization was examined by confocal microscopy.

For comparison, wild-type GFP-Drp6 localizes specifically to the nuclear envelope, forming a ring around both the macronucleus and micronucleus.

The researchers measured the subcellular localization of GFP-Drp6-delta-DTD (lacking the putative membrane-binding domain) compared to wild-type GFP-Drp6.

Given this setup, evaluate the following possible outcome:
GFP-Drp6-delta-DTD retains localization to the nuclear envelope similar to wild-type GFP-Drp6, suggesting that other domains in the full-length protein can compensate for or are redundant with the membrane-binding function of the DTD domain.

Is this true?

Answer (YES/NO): NO